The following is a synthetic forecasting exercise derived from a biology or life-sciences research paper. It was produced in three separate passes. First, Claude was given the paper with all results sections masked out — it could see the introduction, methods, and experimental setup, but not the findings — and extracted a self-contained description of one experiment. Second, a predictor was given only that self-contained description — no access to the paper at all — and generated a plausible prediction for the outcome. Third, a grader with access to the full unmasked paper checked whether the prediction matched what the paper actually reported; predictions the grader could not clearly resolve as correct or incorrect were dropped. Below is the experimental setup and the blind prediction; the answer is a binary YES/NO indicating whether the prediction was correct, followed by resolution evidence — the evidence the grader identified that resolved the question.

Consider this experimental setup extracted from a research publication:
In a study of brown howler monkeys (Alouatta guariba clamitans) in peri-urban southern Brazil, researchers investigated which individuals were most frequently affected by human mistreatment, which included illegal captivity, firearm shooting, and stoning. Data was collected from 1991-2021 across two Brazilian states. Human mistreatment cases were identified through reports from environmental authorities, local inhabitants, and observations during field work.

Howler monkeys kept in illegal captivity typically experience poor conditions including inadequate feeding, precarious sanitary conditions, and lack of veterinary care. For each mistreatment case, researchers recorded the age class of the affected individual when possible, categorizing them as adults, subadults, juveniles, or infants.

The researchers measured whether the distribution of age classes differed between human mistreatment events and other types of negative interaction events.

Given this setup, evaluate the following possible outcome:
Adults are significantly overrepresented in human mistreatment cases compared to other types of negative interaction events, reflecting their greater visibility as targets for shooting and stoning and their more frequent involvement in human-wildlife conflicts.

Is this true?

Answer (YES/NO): NO